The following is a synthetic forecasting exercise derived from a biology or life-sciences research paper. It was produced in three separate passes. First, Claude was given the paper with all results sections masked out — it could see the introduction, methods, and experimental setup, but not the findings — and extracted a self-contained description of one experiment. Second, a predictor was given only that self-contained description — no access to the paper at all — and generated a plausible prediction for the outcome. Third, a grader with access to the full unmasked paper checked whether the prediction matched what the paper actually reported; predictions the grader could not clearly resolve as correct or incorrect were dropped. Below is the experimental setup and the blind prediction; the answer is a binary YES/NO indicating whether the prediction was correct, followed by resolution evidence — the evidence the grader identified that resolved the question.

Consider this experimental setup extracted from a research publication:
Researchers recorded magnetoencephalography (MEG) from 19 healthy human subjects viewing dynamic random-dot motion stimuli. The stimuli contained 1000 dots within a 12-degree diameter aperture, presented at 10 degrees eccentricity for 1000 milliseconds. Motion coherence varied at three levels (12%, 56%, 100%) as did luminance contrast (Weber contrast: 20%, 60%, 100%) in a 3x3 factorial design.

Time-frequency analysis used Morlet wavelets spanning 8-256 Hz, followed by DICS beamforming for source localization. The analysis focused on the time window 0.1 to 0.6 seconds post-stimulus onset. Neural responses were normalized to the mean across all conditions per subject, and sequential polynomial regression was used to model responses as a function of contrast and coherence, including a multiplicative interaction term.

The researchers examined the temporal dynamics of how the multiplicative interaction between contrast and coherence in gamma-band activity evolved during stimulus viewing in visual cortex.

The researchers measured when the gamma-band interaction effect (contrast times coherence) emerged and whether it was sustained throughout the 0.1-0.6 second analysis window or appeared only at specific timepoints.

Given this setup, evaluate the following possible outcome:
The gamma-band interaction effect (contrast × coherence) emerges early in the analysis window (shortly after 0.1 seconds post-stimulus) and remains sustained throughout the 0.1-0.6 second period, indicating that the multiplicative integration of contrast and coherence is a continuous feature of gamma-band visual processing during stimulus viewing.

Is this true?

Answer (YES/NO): NO